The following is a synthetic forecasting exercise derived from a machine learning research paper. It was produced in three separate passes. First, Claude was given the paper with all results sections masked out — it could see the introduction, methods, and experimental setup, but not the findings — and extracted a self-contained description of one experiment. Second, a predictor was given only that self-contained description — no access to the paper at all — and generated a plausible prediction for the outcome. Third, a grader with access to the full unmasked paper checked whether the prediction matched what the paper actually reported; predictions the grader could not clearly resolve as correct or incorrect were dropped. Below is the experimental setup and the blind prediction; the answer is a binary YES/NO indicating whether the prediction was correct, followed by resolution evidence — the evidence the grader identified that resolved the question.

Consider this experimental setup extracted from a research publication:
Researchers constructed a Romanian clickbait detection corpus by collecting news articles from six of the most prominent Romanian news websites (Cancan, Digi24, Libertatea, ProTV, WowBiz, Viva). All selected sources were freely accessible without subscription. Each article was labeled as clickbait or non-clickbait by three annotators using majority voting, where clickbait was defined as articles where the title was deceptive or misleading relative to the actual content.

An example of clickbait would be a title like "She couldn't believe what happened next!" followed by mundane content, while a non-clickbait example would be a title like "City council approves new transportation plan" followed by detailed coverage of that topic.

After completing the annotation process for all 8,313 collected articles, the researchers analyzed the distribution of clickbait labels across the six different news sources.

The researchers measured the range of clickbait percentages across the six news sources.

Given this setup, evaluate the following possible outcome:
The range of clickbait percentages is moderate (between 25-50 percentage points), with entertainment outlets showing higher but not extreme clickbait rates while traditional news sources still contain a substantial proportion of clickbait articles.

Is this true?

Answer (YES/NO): NO